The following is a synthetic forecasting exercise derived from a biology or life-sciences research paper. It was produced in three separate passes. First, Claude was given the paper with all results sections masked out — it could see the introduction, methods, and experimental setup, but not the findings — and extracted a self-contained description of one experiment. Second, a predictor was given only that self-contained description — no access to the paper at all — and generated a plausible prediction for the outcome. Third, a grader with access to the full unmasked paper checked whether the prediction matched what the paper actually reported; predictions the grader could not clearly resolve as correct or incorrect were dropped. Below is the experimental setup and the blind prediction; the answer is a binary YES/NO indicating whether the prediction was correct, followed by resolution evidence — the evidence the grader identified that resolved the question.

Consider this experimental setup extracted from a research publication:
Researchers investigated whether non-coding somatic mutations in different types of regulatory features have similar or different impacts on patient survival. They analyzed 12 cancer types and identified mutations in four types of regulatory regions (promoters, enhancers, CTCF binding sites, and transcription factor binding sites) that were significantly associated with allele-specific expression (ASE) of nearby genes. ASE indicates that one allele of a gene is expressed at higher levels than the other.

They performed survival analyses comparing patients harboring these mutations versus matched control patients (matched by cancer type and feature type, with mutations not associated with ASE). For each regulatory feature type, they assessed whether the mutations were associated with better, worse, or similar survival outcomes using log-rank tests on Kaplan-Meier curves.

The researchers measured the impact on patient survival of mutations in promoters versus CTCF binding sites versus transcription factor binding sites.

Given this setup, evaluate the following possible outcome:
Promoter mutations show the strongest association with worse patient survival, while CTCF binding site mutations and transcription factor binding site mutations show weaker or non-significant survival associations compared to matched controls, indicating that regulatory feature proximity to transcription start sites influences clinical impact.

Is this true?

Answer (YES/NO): NO